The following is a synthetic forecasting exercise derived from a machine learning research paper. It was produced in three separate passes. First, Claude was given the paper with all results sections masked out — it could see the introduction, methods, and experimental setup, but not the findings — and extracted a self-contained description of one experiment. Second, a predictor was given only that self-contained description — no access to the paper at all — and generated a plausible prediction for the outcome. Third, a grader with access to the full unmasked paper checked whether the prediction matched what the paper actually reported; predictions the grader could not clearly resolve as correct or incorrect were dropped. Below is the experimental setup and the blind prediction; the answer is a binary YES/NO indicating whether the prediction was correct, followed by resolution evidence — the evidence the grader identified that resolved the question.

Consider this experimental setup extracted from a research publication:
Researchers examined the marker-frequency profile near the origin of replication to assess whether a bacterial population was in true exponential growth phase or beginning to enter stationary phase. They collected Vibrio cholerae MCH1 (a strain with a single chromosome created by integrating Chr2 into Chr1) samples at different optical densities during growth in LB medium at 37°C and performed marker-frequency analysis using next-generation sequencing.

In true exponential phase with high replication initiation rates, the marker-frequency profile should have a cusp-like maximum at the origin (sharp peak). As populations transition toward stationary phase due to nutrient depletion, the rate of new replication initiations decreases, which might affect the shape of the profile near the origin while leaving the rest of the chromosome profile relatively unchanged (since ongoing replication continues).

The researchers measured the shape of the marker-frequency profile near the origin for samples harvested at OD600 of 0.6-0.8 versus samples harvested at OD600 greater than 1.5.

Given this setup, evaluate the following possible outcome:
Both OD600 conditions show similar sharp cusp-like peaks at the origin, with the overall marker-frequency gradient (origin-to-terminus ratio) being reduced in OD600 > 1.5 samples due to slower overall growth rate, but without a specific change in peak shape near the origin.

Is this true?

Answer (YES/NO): NO